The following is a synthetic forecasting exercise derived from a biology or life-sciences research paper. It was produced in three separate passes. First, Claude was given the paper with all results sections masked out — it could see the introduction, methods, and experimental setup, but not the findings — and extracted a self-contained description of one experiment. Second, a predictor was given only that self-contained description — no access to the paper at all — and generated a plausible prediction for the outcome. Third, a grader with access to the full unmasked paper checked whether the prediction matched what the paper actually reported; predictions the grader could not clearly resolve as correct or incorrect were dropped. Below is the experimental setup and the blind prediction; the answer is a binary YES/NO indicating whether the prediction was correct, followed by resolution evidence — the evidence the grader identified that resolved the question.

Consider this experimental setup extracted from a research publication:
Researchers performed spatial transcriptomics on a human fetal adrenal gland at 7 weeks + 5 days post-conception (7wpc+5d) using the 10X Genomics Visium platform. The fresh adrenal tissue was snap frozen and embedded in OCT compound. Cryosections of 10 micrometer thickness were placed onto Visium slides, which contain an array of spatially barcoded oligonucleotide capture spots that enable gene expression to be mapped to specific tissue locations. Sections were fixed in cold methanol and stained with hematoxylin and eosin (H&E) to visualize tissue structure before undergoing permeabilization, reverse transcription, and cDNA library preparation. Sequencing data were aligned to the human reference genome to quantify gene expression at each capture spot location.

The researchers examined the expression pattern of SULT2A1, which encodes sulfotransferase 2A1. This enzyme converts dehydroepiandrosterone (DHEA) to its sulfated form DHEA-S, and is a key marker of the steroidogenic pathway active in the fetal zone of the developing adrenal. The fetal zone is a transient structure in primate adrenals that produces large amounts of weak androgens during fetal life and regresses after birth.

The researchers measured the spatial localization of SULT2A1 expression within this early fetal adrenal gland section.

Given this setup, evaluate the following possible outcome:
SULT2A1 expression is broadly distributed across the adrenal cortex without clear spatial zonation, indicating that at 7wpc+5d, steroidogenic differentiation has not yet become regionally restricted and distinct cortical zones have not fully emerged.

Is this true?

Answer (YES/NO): NO